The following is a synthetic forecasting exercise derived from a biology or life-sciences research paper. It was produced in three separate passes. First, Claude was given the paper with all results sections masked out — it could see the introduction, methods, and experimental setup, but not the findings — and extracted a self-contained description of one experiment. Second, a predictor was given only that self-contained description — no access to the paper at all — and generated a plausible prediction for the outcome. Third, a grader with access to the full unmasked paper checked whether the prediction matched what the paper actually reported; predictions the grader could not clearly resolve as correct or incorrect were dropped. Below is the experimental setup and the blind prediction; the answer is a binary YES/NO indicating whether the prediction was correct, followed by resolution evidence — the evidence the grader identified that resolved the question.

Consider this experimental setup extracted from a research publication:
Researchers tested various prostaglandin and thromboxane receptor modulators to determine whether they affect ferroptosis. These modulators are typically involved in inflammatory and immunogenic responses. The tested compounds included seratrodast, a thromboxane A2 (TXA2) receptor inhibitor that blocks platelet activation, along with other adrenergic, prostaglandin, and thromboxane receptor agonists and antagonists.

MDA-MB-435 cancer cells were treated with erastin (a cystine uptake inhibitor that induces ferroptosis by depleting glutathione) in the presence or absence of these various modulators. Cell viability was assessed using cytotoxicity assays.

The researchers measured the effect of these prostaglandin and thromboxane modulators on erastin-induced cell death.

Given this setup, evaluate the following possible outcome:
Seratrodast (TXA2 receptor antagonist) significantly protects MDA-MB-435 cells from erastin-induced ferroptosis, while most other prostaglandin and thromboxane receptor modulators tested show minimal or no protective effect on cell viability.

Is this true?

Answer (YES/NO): YES